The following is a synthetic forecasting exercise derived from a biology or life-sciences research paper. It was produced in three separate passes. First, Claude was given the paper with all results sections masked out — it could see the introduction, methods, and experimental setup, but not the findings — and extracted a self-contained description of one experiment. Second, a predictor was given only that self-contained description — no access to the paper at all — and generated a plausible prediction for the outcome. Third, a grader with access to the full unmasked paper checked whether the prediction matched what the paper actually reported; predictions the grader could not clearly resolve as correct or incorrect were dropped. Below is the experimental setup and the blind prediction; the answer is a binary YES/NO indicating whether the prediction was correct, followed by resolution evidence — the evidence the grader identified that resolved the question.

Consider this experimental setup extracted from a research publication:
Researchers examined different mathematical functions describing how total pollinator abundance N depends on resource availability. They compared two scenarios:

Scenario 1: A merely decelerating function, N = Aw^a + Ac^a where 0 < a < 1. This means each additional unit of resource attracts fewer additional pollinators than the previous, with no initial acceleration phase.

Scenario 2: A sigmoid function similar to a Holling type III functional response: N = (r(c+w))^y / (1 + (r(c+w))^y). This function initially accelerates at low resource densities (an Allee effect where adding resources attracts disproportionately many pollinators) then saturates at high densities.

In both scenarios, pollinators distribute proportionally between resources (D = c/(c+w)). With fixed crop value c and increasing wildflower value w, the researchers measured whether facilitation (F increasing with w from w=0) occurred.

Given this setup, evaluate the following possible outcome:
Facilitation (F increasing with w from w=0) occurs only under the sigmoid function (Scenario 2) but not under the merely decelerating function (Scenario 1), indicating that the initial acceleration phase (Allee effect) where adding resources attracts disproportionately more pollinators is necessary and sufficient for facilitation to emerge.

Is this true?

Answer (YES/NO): NO